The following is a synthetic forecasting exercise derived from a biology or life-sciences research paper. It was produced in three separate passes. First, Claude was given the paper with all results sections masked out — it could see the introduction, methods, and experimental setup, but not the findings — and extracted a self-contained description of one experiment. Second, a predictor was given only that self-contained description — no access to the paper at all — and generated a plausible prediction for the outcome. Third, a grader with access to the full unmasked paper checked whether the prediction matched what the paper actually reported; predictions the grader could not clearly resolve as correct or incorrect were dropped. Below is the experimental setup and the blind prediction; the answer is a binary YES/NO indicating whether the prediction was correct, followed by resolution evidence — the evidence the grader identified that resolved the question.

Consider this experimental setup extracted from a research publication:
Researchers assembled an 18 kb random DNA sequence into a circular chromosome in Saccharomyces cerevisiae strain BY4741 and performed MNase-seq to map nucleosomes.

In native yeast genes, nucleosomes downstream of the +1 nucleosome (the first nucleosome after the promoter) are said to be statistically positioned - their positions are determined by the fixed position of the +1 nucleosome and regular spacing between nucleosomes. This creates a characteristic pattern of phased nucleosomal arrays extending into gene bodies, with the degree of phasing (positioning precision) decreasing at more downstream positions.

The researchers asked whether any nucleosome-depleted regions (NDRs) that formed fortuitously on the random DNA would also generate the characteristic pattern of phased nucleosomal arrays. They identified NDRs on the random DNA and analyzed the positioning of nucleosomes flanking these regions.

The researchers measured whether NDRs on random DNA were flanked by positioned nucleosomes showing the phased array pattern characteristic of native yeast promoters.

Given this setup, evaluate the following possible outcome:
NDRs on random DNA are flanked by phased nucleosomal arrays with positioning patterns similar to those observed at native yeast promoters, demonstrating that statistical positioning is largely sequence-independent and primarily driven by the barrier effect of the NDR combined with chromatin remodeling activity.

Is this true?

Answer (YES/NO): NO